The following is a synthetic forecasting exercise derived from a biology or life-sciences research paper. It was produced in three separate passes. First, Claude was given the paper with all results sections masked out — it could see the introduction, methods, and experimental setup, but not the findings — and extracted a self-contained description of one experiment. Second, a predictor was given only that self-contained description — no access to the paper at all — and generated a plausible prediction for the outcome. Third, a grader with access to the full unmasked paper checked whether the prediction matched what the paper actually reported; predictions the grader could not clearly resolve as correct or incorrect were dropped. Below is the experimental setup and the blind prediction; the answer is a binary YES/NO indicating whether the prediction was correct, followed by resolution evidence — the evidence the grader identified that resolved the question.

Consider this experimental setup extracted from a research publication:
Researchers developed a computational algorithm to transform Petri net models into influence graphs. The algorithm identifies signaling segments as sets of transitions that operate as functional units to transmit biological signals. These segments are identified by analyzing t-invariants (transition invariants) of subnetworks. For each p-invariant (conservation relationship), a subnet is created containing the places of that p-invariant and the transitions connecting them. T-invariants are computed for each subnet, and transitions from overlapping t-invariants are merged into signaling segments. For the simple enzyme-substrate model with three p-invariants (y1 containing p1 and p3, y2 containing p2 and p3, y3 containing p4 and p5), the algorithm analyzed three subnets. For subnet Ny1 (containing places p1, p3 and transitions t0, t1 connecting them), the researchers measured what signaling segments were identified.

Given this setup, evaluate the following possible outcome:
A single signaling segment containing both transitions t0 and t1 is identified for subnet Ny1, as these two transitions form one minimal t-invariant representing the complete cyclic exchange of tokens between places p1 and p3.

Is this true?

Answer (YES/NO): YES